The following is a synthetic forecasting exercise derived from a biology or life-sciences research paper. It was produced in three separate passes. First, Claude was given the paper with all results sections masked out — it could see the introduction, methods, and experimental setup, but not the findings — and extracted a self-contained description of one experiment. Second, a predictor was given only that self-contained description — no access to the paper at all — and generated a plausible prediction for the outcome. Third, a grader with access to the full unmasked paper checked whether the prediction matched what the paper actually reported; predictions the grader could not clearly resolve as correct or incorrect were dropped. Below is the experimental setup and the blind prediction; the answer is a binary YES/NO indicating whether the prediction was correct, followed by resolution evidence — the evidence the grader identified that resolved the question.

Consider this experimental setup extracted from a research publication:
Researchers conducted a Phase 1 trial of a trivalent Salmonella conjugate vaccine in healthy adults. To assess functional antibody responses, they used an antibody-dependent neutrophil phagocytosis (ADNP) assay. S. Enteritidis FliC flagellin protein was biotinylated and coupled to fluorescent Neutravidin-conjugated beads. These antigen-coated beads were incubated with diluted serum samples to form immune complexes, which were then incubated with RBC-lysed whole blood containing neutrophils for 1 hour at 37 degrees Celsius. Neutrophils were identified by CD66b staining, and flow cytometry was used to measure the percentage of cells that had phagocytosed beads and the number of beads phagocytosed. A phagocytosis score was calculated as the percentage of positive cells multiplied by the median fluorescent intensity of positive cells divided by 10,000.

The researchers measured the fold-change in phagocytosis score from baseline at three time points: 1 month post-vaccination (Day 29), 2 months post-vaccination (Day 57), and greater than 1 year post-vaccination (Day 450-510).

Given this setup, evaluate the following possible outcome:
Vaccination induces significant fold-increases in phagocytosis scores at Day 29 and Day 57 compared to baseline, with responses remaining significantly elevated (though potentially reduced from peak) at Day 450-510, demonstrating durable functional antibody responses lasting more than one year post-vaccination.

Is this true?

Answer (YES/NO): NO